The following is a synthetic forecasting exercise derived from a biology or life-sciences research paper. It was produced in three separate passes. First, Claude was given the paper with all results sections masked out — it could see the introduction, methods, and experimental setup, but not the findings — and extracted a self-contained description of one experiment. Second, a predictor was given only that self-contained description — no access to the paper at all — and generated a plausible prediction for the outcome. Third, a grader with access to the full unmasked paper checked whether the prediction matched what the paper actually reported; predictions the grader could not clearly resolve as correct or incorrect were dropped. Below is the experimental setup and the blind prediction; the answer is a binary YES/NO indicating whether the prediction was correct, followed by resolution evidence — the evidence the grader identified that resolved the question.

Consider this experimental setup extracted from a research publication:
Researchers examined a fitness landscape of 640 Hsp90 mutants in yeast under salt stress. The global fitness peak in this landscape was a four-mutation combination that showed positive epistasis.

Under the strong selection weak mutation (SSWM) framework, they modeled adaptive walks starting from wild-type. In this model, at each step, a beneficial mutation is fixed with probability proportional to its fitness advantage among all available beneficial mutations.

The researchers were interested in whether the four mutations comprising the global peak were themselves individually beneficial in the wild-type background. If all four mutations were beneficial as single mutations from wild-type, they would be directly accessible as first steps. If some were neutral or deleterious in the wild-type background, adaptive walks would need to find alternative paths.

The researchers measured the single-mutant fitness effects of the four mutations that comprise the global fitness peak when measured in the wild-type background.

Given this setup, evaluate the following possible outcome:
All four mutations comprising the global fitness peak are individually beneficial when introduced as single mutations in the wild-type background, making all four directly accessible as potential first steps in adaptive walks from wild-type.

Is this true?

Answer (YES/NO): NO